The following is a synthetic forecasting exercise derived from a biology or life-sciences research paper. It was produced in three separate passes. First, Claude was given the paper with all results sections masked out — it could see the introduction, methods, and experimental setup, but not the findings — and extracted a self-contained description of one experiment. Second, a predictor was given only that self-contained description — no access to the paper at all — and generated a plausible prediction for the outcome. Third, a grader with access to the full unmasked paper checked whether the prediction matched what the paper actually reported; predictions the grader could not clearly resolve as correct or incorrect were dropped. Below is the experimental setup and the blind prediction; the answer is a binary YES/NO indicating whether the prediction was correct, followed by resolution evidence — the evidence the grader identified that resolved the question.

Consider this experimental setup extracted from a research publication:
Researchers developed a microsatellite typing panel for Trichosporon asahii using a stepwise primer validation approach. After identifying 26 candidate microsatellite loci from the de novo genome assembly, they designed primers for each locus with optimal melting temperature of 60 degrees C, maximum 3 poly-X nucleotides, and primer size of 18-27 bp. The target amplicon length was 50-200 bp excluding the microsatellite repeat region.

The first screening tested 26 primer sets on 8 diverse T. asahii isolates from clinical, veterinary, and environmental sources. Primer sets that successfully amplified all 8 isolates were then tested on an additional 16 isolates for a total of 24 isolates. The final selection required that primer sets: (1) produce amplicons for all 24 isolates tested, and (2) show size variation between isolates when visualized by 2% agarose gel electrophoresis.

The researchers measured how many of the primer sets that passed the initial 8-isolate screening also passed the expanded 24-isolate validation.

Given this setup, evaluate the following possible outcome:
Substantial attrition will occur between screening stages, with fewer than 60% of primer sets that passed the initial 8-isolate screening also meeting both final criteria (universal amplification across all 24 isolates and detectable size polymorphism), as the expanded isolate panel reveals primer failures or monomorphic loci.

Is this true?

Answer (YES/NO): YES